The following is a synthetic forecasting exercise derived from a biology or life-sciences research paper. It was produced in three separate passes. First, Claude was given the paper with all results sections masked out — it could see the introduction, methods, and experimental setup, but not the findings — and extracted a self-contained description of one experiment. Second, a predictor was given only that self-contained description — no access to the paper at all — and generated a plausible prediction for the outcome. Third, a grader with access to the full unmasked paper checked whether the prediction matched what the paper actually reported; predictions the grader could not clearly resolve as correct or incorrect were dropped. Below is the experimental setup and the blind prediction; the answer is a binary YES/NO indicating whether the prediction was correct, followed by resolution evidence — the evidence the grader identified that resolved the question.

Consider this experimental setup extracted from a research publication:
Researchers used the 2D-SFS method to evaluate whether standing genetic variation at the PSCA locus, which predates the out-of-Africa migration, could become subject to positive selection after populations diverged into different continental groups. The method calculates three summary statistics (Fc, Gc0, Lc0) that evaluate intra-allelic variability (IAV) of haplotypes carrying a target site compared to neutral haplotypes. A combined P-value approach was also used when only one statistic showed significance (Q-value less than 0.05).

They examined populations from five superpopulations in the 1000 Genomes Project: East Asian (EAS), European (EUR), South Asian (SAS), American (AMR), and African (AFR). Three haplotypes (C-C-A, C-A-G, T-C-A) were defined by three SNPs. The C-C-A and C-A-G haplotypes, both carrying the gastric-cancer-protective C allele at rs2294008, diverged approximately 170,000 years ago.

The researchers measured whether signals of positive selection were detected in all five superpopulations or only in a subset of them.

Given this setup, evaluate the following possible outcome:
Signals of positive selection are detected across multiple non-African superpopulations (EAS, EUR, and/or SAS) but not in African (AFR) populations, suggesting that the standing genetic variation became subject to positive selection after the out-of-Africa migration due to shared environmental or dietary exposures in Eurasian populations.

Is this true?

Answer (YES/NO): NO